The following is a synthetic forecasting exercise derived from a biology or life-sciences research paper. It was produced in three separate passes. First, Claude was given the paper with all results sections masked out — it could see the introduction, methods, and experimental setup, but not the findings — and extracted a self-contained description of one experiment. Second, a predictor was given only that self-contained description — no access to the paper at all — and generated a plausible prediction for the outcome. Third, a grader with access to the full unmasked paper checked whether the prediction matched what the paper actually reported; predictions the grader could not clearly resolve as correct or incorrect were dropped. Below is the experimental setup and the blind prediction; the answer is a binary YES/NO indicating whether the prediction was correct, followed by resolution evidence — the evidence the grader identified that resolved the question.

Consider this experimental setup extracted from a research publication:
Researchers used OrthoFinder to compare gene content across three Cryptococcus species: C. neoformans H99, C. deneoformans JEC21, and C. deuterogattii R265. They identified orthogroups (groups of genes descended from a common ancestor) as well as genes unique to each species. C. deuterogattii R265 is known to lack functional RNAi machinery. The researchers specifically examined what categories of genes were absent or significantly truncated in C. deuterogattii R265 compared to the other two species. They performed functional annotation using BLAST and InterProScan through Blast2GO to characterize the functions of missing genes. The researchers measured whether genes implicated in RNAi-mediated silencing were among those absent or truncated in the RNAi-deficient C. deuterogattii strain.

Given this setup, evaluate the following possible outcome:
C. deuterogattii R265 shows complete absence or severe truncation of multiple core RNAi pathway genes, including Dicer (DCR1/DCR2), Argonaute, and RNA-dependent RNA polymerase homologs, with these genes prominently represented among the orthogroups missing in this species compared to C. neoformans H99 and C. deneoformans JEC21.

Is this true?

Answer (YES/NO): YES